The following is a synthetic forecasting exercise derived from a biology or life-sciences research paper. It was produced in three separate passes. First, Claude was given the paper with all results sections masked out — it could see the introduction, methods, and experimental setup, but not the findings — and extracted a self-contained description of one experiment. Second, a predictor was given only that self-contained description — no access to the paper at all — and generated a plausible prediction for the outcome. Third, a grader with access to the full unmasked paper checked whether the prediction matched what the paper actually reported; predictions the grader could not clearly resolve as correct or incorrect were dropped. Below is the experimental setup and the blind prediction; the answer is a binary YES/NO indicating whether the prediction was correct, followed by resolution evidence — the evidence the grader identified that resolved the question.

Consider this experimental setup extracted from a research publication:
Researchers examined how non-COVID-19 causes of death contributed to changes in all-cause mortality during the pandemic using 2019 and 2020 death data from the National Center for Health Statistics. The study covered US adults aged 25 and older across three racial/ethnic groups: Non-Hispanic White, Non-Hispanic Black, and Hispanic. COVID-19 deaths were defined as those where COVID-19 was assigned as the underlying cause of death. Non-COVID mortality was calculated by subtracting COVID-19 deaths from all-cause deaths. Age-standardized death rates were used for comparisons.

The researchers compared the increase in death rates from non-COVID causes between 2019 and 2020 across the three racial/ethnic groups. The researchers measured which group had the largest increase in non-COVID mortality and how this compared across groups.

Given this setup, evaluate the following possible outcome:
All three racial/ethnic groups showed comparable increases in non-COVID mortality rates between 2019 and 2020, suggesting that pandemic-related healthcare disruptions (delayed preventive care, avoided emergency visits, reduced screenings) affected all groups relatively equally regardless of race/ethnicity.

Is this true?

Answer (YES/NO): NO